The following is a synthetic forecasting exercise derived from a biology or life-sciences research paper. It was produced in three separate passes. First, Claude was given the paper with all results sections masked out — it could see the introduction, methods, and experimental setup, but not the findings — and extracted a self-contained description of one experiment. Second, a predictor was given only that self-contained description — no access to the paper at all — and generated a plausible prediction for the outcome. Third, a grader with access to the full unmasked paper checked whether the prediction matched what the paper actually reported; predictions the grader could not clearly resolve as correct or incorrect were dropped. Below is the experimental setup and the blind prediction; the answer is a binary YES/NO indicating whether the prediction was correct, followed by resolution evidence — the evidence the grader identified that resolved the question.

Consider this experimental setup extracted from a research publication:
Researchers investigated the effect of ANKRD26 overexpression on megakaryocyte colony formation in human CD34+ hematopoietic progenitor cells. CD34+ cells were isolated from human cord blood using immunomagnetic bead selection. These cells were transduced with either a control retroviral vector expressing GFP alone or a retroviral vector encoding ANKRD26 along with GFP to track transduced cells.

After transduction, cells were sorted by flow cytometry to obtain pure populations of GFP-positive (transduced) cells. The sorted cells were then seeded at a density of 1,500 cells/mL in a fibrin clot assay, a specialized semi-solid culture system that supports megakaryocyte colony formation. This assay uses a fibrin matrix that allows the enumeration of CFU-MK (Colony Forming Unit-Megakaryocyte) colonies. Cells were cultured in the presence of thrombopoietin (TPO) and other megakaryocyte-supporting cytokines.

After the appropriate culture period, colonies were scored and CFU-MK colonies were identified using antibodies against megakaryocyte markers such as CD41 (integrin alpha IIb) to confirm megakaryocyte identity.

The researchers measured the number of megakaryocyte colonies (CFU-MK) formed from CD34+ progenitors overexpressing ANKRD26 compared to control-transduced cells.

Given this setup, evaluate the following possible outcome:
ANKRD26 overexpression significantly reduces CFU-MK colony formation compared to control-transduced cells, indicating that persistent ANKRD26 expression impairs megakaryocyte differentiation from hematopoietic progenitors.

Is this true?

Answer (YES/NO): NO